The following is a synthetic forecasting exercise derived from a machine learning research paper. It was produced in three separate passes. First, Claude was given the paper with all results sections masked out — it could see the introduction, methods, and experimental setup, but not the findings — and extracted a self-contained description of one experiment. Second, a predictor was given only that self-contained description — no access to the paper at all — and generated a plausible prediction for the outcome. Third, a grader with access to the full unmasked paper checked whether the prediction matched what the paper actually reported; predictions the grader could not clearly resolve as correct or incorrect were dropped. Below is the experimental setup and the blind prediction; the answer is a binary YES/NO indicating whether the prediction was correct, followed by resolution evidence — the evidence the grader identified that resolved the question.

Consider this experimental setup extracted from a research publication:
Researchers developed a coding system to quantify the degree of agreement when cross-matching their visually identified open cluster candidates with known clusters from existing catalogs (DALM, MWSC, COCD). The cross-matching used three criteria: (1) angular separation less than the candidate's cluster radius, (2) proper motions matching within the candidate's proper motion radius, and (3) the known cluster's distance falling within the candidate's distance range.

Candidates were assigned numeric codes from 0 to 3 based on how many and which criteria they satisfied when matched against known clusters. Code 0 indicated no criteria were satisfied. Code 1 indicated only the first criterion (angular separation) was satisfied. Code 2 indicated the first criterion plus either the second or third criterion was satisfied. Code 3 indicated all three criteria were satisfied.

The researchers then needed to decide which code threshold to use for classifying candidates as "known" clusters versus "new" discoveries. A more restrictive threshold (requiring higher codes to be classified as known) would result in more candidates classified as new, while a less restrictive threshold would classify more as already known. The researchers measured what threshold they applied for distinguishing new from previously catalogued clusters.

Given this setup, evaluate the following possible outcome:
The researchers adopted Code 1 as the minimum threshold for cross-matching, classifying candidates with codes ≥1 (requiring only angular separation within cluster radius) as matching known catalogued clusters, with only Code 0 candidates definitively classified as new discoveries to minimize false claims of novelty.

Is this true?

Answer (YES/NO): YES